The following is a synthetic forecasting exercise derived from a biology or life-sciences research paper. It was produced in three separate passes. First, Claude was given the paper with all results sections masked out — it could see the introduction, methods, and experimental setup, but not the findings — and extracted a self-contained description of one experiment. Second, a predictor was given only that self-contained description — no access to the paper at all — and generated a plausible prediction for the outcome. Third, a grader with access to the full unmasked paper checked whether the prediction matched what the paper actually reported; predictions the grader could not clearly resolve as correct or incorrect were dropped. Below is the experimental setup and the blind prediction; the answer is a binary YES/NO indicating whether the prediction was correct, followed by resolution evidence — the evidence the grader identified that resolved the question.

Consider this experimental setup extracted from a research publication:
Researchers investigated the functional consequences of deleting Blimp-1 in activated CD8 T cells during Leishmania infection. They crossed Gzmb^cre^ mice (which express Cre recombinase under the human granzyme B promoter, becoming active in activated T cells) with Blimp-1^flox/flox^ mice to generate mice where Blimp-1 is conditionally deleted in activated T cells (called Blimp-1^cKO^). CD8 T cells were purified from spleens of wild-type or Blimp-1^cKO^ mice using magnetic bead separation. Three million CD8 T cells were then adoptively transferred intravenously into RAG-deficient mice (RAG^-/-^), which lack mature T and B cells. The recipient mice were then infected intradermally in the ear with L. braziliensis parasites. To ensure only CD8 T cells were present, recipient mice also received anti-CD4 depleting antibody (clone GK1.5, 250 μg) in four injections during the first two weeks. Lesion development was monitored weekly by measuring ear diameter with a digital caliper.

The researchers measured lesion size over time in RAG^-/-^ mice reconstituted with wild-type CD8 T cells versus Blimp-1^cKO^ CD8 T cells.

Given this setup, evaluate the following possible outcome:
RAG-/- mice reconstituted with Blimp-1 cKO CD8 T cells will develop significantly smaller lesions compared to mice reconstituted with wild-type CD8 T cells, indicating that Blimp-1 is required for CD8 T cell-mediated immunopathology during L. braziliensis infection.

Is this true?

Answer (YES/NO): YES